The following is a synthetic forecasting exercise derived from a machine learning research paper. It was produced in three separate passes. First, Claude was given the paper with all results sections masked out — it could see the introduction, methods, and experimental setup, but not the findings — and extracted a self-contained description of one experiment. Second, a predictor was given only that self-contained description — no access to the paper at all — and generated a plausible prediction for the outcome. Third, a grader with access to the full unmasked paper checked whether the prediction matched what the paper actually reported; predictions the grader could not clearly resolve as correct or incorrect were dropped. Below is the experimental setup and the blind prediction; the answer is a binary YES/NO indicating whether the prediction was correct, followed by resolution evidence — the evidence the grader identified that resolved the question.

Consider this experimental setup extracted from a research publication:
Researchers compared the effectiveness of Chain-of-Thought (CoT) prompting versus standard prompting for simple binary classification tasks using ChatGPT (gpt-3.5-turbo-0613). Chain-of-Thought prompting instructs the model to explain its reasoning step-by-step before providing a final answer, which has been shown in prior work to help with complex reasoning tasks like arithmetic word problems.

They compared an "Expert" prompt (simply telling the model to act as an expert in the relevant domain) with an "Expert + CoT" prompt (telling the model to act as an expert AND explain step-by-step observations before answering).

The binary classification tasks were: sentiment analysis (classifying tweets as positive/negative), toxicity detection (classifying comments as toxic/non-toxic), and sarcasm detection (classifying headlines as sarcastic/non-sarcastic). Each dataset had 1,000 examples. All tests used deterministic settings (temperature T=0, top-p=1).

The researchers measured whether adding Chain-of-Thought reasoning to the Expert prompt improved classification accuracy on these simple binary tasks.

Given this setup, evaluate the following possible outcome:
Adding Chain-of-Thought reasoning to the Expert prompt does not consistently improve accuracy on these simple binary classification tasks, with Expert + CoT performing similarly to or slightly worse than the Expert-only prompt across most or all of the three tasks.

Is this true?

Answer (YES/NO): YES